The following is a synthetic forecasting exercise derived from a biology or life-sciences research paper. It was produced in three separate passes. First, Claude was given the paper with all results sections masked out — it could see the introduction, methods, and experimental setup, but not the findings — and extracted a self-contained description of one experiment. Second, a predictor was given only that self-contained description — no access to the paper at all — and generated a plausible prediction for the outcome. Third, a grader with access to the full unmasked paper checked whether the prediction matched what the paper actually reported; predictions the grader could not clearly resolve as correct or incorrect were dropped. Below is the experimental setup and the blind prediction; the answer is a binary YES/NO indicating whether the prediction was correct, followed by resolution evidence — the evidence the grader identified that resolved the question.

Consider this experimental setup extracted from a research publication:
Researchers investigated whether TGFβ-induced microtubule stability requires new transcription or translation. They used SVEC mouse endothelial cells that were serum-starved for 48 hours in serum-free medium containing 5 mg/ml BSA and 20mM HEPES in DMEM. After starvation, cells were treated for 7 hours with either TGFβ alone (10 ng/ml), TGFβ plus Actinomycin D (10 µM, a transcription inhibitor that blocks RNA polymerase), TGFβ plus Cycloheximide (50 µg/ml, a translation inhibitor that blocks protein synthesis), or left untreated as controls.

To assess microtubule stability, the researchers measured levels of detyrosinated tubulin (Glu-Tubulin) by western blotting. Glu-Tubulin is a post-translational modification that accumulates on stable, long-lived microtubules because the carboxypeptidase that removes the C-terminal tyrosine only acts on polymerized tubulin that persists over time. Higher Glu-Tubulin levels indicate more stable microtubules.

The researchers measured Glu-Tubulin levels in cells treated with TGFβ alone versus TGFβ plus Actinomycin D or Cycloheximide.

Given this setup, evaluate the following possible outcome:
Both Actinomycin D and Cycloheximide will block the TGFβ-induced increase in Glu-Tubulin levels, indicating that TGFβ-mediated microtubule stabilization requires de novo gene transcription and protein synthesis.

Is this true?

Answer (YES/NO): YES